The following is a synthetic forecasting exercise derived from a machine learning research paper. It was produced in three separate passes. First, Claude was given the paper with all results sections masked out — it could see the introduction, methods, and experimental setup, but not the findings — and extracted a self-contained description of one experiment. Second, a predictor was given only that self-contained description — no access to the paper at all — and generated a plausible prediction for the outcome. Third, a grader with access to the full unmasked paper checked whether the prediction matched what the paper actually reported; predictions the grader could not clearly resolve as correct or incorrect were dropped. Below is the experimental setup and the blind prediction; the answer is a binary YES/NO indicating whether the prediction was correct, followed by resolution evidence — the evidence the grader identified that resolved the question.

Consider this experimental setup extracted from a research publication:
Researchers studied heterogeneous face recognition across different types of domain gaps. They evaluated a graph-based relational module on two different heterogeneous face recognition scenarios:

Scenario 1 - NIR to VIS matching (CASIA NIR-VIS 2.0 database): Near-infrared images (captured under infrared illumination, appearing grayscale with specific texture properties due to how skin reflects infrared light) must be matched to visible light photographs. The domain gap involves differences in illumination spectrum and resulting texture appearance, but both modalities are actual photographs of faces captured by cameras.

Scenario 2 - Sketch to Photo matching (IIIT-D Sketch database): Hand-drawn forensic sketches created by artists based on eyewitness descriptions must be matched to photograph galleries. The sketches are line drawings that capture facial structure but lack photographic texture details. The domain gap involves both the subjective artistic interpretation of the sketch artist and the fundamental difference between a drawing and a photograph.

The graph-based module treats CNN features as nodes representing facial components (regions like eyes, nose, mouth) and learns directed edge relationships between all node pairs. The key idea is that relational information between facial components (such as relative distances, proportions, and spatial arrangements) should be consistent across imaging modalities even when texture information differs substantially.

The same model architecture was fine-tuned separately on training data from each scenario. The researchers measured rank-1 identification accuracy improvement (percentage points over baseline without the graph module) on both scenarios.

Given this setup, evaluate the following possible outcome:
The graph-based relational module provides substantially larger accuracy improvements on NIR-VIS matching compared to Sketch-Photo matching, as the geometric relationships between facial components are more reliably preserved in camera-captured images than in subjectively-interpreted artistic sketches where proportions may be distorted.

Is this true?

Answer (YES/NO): NO